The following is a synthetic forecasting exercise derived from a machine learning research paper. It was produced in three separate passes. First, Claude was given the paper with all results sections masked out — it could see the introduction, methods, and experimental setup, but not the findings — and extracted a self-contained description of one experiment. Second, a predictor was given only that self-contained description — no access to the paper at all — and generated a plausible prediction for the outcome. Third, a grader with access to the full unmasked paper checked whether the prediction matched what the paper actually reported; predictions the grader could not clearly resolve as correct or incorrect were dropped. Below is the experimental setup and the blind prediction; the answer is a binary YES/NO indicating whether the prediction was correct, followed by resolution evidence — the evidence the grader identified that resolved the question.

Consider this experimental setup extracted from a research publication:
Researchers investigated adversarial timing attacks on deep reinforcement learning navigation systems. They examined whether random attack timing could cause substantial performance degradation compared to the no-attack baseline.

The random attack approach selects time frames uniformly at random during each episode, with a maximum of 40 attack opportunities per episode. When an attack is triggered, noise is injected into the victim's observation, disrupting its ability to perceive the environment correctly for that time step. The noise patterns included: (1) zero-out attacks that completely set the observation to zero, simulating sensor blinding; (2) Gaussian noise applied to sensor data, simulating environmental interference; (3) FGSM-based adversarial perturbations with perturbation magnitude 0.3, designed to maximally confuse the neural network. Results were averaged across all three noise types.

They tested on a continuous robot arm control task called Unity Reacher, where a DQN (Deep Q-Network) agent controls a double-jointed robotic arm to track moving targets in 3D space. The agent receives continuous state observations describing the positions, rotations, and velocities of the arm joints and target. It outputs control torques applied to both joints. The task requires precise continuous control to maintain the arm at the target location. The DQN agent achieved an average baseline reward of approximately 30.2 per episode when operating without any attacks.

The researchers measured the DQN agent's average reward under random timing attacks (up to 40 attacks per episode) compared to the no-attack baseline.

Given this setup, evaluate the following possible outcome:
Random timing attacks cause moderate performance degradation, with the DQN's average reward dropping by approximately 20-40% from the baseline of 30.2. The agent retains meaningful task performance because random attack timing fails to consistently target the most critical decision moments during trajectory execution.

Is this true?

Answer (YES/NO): YES